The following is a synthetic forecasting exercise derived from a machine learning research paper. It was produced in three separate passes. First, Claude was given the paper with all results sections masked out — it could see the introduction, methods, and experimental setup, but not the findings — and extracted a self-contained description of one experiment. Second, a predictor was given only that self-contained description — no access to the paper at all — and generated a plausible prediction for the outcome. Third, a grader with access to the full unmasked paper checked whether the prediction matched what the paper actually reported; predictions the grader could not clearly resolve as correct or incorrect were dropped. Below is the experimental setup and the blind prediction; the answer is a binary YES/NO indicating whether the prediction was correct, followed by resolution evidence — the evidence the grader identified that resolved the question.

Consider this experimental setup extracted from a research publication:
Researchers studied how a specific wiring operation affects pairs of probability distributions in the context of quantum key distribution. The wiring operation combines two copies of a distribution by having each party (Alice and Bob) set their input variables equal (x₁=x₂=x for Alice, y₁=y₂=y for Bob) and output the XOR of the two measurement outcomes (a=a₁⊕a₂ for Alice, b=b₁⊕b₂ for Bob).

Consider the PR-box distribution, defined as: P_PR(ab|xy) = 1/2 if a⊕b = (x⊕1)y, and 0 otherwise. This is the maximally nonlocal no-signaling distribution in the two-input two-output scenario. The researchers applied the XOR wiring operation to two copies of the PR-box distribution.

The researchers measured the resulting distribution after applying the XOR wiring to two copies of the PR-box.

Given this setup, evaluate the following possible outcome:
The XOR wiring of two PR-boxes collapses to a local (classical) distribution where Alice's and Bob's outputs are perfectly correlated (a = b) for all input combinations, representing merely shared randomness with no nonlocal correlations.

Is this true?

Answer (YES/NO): YES